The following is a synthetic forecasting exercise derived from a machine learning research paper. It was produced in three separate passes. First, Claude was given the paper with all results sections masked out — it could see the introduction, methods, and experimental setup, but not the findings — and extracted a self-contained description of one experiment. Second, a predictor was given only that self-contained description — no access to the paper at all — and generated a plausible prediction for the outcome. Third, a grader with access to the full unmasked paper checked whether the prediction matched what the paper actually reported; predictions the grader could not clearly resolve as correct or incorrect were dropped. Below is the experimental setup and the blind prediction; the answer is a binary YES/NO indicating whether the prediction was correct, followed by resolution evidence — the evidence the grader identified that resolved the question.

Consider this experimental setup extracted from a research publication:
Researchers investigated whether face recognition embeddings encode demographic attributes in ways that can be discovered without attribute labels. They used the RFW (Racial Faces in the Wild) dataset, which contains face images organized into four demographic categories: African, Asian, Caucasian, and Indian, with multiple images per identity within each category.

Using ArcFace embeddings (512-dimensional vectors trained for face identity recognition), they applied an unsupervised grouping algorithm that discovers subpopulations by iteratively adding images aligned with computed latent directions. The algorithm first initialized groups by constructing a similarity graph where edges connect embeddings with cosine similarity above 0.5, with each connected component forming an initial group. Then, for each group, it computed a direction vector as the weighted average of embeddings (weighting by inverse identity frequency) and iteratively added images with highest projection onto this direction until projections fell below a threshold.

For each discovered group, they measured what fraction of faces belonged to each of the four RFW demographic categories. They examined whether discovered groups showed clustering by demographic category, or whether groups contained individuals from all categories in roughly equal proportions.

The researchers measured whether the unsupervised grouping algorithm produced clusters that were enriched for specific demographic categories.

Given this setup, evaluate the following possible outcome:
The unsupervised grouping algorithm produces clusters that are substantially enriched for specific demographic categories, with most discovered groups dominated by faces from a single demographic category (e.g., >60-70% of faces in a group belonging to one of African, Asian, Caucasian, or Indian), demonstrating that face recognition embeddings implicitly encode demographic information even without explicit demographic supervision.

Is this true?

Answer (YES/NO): YES